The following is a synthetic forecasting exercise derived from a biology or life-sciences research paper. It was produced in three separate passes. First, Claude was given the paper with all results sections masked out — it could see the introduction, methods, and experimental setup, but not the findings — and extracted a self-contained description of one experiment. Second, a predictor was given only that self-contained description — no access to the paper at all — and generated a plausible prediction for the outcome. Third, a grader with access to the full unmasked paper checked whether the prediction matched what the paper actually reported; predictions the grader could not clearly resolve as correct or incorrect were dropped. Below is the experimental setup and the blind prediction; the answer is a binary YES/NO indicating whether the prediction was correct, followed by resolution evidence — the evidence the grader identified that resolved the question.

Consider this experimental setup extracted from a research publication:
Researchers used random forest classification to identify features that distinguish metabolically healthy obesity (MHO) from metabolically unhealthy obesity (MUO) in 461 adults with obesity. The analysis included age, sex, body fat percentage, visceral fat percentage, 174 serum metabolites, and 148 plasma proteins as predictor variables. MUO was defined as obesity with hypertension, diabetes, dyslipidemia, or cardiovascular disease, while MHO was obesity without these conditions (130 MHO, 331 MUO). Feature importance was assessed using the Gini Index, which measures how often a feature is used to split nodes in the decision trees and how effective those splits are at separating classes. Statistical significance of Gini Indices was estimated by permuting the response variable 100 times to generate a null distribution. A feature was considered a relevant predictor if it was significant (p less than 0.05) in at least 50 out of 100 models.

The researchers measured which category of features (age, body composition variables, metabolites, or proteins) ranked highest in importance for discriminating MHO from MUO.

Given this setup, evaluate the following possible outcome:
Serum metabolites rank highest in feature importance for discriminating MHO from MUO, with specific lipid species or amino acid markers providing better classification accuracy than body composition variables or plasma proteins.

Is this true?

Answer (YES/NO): NO